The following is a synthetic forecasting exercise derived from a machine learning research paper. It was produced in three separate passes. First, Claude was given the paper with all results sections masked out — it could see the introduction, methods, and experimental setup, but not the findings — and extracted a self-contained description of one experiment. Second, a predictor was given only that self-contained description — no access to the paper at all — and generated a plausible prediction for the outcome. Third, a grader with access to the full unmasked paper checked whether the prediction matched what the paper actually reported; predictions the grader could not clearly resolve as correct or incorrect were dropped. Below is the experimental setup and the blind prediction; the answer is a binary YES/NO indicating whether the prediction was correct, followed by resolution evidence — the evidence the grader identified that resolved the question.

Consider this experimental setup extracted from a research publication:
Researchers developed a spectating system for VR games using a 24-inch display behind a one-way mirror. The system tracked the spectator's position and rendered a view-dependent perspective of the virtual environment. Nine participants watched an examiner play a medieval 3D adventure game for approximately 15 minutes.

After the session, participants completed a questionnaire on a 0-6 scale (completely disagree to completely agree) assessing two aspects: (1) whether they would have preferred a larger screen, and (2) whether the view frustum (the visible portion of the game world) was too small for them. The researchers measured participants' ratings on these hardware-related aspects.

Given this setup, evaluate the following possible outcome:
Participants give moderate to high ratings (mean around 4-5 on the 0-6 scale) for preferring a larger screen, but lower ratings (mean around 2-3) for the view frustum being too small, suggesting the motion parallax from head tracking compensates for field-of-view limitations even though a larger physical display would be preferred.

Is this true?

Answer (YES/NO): NO